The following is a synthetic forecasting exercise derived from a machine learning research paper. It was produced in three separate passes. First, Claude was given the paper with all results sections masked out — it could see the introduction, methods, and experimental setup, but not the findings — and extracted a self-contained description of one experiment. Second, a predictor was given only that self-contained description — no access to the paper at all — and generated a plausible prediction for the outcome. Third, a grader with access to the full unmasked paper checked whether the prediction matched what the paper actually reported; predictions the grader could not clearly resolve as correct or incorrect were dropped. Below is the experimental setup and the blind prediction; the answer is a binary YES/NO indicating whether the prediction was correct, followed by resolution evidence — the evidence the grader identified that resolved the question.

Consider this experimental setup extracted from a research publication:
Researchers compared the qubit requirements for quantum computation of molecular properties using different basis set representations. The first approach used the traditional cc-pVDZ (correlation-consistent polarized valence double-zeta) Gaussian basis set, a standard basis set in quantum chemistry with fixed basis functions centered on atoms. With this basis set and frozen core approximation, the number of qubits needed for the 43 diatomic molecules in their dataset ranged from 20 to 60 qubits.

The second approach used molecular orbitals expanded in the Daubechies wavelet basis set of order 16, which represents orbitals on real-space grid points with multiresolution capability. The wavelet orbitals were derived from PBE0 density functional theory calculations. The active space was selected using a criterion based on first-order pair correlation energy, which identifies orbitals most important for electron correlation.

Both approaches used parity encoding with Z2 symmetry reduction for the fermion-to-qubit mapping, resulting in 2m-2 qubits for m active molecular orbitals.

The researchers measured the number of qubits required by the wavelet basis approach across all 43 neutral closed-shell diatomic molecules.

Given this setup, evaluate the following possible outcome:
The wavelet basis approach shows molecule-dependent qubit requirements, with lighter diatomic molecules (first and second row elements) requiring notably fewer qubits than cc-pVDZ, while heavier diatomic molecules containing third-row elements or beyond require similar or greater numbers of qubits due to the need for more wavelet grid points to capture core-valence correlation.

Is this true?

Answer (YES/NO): NO